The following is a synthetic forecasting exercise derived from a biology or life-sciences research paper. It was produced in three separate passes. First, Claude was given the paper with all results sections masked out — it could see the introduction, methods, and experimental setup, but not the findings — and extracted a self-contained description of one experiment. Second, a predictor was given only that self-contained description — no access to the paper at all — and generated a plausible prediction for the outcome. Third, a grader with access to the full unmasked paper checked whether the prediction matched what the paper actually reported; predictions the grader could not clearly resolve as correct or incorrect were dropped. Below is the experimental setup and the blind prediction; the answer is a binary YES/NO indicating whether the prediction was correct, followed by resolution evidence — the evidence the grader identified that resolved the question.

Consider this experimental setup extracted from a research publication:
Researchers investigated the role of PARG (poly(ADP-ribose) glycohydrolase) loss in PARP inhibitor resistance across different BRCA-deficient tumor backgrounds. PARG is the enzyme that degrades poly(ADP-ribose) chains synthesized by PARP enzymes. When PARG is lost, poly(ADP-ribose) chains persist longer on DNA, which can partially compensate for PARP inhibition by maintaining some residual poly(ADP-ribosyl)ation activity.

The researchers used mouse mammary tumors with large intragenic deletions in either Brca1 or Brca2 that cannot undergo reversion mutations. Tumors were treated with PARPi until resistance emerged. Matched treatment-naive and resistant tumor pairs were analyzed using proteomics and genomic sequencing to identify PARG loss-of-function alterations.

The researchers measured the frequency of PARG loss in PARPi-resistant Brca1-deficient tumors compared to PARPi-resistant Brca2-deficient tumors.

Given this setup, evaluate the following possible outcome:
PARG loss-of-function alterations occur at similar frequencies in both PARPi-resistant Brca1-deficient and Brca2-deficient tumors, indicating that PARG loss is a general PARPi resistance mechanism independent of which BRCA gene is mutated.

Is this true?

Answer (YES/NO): NO